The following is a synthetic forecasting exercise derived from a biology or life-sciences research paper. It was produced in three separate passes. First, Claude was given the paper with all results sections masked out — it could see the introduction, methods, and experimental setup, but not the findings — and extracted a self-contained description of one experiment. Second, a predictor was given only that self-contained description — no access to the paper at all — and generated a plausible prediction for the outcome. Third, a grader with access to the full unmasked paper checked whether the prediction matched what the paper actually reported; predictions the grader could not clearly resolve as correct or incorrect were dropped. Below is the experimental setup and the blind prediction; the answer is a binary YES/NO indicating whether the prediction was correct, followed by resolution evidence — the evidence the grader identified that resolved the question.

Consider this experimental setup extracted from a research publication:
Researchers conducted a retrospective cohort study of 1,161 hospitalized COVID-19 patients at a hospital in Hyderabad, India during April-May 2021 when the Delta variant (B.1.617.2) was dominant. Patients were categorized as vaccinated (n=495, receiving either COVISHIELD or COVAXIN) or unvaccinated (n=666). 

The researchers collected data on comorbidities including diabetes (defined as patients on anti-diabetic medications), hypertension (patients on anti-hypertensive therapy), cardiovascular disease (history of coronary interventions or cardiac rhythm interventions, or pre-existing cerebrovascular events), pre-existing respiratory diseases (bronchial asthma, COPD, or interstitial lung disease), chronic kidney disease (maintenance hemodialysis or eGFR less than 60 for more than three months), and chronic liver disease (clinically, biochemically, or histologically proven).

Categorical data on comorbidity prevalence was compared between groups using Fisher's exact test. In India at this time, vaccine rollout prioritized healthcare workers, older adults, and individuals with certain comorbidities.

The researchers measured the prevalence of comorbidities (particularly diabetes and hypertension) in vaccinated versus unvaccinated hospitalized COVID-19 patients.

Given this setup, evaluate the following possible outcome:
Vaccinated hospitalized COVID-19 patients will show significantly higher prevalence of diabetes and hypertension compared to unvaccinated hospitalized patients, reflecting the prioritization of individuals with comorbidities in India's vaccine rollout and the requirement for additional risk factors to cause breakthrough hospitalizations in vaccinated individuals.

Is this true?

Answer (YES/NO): YES